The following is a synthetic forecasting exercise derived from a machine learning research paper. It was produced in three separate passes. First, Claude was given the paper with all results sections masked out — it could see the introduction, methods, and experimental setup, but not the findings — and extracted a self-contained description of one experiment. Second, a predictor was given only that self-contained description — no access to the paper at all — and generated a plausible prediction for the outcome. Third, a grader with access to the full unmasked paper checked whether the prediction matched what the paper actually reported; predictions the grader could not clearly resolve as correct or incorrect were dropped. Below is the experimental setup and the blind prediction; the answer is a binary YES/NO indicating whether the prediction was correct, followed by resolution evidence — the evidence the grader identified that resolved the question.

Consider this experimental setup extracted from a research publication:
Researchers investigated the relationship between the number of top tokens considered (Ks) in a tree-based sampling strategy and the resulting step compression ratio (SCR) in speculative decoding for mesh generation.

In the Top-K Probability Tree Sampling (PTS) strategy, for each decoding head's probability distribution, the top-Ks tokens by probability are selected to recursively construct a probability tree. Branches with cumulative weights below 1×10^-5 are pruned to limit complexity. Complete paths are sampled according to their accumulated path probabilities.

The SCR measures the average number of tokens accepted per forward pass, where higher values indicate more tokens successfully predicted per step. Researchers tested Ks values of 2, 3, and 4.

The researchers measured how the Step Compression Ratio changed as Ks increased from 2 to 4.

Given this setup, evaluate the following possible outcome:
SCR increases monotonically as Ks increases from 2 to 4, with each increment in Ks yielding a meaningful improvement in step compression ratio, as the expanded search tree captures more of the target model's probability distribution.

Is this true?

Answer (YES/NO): NO